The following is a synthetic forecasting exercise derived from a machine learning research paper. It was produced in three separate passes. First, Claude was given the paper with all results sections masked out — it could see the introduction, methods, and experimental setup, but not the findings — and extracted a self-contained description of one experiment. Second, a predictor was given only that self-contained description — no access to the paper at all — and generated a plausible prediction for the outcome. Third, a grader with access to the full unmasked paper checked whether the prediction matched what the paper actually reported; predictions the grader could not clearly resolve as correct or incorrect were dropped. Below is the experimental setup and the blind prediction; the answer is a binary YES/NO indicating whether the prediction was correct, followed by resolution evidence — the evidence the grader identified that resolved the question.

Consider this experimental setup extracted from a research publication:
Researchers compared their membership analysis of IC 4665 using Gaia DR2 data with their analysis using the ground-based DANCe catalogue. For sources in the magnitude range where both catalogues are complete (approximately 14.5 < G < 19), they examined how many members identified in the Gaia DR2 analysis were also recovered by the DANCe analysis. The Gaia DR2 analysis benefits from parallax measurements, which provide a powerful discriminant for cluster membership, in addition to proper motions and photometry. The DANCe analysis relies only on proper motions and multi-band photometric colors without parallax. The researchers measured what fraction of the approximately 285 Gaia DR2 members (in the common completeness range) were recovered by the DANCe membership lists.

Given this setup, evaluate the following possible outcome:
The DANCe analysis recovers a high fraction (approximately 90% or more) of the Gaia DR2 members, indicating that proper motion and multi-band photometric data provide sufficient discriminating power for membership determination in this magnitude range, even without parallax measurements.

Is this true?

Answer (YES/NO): YES